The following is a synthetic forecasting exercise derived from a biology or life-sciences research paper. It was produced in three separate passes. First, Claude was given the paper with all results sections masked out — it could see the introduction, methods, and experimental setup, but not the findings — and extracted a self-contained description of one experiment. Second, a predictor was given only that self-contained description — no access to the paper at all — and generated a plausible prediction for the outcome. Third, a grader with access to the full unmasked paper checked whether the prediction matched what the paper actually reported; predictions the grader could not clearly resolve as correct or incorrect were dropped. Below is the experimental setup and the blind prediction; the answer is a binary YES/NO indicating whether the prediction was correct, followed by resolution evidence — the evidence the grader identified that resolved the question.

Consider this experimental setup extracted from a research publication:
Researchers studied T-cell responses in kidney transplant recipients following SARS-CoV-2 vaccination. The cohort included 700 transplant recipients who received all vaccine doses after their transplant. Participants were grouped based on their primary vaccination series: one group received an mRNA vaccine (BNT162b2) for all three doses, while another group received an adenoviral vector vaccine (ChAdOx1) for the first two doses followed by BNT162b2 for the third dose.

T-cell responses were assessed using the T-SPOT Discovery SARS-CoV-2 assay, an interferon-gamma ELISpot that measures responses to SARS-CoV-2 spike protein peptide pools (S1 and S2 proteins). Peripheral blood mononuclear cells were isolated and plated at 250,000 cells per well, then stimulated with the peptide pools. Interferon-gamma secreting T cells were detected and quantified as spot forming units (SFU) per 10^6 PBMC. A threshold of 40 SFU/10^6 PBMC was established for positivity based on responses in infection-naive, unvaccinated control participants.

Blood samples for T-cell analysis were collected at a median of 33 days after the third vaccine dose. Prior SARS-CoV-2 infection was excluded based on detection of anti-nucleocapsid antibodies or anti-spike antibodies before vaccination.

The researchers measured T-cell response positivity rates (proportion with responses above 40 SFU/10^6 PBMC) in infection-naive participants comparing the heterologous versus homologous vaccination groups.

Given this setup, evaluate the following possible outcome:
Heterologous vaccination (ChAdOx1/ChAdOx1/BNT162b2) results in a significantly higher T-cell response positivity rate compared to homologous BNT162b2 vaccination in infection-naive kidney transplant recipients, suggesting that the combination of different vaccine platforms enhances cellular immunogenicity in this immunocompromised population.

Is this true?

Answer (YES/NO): NO